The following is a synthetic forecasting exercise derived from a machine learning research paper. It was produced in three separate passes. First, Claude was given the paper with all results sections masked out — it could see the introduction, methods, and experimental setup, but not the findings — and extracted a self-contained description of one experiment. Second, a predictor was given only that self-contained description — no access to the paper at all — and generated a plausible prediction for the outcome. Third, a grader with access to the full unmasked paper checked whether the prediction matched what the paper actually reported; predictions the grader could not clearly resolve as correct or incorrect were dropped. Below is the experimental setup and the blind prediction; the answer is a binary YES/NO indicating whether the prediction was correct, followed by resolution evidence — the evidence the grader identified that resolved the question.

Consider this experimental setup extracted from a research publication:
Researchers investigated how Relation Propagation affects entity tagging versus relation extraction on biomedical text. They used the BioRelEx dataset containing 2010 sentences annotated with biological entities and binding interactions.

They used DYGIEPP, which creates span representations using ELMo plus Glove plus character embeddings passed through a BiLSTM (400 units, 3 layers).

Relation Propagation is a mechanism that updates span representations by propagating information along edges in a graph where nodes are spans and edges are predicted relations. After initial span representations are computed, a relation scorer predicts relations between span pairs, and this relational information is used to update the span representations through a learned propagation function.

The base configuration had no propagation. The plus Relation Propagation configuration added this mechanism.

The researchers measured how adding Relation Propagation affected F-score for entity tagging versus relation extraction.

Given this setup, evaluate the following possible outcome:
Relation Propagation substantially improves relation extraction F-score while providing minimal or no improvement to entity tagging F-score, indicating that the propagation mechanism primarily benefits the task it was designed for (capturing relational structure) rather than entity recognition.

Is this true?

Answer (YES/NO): NO